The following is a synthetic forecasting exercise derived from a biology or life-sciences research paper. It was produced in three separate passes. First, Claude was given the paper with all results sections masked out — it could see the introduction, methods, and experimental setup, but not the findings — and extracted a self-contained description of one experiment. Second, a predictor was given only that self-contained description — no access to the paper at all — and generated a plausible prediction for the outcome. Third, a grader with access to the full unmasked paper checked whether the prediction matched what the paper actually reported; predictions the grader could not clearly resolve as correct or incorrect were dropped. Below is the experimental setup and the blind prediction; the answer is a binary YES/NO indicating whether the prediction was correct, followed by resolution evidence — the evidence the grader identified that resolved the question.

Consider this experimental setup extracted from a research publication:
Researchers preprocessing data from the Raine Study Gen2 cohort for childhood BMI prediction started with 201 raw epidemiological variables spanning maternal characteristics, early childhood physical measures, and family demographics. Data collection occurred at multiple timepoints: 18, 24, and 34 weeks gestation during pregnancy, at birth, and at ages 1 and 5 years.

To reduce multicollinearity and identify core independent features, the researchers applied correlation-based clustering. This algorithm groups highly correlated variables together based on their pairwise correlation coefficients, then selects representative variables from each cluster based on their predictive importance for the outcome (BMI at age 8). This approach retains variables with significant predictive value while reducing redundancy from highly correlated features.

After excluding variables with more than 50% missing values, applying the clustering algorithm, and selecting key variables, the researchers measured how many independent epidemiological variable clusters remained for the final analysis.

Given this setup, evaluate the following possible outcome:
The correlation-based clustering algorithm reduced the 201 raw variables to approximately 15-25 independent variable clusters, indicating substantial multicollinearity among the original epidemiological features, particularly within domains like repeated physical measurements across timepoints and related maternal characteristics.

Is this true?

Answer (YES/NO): NO